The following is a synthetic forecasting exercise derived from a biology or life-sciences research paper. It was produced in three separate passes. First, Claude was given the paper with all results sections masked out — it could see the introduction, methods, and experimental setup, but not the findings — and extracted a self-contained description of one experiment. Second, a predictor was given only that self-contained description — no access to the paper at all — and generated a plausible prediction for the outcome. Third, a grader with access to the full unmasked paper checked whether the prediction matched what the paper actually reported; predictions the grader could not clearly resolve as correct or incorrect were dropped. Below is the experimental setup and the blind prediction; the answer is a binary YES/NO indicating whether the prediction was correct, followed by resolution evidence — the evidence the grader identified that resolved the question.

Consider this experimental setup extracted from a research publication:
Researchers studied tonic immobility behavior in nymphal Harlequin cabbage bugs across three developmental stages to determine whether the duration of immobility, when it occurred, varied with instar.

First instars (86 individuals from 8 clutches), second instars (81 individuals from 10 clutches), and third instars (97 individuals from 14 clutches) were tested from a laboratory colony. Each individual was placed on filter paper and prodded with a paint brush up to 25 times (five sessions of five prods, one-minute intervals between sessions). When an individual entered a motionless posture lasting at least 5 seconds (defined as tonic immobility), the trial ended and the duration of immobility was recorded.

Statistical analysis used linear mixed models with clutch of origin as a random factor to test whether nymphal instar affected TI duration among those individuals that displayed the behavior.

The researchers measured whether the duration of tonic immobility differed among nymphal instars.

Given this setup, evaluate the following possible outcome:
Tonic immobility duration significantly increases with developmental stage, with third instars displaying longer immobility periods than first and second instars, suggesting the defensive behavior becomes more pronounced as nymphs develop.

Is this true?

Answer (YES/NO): NO